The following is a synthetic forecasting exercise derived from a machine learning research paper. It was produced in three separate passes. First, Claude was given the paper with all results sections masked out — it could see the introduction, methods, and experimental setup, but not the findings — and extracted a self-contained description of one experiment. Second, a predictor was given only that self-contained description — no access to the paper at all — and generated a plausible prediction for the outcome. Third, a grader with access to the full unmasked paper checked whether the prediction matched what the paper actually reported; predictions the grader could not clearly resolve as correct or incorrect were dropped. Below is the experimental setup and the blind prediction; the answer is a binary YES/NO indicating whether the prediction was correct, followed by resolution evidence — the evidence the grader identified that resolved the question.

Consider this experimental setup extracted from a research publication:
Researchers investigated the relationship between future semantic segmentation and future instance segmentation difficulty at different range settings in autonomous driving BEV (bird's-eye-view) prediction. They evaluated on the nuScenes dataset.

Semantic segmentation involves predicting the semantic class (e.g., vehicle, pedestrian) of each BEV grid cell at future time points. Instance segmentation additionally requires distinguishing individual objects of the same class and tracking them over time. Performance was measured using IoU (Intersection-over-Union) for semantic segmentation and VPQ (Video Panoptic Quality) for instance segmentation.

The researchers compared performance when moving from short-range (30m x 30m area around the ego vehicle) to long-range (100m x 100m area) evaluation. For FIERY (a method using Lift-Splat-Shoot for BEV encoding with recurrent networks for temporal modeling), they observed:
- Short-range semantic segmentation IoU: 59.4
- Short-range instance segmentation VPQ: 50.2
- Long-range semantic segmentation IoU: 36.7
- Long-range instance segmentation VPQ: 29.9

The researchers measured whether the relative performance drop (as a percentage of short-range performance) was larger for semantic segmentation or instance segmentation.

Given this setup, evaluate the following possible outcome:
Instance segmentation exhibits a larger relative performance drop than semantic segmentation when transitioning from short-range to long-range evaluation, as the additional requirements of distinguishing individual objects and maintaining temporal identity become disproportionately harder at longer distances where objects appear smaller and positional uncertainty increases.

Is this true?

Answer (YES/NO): NO